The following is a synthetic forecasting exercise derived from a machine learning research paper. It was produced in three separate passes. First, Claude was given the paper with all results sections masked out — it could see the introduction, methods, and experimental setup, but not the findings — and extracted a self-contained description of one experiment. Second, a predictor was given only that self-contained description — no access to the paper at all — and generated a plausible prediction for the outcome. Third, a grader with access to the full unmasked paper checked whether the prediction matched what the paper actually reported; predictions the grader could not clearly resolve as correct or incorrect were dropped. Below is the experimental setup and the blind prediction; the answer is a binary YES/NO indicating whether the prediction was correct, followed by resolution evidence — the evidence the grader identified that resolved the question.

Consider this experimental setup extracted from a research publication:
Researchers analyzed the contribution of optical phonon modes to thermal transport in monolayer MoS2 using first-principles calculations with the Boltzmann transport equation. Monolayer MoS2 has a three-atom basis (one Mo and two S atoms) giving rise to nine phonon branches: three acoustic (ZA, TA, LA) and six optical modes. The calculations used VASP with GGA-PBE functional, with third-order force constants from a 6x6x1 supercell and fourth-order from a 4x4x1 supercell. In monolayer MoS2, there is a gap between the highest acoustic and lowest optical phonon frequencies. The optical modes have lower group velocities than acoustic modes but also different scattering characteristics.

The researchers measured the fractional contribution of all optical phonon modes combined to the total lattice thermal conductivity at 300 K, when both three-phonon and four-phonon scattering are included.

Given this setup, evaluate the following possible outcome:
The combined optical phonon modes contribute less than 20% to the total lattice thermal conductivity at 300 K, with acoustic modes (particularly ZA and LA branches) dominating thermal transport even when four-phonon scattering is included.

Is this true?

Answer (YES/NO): NO